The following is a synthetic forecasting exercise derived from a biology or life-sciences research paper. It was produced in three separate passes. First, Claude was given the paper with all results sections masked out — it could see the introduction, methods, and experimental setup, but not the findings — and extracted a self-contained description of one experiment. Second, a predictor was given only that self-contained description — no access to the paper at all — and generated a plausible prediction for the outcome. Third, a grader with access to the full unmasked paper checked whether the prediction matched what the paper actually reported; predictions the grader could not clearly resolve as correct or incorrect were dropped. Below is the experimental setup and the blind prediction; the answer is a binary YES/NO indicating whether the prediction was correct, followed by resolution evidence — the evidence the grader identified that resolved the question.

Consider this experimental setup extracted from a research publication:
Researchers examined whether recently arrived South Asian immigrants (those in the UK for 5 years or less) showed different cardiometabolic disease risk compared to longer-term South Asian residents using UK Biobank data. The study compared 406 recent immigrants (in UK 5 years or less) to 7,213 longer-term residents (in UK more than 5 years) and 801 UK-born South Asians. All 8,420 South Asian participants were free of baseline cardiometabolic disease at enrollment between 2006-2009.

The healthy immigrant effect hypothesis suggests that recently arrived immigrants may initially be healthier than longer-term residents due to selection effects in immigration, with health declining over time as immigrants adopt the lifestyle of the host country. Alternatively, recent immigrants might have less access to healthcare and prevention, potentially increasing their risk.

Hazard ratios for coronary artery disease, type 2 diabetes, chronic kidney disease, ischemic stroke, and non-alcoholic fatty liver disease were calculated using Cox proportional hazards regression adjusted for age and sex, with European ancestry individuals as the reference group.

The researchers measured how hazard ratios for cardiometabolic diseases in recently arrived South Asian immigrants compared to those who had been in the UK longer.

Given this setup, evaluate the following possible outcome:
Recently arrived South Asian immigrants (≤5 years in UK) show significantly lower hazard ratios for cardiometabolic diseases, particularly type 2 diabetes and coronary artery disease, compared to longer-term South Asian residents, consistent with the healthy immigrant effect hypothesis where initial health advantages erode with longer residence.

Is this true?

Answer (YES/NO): NO